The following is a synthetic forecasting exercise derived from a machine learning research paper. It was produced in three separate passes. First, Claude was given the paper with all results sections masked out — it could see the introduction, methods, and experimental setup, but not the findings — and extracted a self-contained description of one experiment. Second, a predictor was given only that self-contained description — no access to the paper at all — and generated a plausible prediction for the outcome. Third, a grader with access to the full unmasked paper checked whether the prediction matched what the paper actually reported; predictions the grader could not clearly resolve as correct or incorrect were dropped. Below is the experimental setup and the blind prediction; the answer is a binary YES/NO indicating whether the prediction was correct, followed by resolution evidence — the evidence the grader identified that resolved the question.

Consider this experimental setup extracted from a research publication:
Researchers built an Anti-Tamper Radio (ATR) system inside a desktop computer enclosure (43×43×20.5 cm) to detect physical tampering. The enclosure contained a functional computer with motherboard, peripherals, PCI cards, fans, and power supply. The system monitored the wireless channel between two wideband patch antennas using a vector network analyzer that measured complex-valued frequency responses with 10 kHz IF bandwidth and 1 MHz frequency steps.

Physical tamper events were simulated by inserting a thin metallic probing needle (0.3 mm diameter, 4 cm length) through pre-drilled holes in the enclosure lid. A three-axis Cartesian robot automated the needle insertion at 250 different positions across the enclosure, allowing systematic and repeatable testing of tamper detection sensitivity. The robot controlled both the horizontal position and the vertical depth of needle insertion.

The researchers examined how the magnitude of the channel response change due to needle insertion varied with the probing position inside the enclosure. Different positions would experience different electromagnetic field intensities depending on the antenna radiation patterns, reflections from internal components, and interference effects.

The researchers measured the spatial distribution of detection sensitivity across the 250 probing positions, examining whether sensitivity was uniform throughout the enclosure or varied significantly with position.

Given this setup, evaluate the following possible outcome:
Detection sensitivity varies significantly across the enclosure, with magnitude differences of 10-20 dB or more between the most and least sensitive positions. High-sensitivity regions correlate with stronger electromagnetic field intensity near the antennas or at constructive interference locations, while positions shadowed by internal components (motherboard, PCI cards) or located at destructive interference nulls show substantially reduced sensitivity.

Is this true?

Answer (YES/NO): NO